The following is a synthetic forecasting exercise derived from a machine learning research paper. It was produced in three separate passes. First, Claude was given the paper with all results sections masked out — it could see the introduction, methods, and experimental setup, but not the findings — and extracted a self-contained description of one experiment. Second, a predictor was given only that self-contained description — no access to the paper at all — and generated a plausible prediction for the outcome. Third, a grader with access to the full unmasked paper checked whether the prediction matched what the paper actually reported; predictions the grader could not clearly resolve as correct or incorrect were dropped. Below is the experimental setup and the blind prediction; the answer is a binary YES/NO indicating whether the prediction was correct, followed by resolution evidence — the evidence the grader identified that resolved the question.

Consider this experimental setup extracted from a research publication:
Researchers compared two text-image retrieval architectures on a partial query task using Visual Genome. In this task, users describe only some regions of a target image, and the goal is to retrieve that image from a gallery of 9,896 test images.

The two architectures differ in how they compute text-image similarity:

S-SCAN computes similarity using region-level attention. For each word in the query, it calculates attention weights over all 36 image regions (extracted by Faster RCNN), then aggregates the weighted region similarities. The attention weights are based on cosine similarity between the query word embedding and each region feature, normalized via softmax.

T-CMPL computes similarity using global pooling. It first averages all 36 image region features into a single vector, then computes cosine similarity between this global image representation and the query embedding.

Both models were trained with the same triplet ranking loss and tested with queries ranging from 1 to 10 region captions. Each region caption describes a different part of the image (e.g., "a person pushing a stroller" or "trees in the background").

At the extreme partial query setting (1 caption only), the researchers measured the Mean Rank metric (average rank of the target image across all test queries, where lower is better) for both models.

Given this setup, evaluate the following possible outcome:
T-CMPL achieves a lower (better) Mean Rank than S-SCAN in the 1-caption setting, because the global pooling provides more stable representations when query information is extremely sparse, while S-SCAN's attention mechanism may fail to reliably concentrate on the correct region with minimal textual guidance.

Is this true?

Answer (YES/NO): NO